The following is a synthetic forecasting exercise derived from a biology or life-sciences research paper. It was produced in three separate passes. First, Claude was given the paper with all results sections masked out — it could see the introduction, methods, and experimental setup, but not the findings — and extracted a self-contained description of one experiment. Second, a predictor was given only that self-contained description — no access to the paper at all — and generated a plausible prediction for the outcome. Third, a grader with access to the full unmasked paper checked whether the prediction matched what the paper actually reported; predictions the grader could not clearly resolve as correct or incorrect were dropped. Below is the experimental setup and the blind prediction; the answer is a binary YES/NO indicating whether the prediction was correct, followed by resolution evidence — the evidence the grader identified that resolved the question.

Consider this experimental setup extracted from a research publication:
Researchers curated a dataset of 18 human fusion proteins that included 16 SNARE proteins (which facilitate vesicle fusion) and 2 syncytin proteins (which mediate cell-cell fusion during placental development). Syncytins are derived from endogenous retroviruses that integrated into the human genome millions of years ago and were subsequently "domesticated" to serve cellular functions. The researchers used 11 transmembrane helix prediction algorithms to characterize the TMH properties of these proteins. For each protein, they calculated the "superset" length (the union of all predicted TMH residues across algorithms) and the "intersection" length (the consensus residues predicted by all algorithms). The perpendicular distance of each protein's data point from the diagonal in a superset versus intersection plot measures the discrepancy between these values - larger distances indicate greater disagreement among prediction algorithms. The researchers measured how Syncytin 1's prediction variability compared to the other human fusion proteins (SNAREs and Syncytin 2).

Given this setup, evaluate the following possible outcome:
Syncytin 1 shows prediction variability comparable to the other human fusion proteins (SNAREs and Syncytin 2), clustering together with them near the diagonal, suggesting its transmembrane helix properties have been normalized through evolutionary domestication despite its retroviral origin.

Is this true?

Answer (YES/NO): NO